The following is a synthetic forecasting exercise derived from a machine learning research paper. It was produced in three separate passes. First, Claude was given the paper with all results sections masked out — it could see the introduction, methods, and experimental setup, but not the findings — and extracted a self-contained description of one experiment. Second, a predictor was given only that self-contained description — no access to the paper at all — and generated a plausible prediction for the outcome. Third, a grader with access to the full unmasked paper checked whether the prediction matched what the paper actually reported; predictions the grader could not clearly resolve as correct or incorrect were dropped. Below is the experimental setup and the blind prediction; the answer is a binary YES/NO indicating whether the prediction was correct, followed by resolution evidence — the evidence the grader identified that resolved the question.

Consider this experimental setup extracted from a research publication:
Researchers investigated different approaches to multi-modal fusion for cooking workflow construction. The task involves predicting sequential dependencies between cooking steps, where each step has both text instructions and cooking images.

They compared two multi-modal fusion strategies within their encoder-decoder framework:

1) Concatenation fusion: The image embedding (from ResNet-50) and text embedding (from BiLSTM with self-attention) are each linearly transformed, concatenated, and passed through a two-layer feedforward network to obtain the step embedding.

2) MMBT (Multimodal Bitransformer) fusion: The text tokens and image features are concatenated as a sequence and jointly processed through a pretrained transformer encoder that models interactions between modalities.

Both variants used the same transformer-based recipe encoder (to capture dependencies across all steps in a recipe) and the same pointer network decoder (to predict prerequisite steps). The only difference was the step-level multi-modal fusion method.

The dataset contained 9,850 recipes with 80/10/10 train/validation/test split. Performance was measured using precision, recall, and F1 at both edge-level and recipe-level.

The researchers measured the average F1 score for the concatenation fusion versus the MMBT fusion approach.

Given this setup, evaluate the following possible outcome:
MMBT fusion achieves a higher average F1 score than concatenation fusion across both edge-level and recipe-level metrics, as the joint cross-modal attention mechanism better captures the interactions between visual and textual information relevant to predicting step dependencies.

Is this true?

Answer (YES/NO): YES